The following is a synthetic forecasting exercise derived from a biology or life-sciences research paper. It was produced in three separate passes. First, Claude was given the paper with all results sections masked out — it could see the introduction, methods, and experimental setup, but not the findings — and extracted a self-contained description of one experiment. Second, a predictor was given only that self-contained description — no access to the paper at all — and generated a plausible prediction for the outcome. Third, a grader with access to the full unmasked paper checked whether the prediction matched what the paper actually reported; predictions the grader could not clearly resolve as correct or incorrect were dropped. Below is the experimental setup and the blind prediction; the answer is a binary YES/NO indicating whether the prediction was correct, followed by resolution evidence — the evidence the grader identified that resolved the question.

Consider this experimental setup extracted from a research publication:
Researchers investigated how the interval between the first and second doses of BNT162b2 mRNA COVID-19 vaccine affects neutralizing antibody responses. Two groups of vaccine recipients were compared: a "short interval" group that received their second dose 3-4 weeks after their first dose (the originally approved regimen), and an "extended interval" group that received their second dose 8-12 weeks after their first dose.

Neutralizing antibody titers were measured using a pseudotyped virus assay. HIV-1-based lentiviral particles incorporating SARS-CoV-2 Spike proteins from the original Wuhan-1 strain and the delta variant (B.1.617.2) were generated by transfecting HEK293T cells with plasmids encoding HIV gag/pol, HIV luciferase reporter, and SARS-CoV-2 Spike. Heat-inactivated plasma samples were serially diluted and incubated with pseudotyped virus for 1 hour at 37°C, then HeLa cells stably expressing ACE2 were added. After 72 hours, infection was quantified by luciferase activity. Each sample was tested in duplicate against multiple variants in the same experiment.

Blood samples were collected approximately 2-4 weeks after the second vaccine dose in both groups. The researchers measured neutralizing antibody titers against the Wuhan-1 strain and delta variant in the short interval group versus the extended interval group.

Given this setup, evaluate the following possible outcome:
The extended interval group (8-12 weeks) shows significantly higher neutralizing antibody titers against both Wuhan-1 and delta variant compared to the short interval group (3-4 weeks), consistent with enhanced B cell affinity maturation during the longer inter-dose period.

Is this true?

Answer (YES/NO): NO